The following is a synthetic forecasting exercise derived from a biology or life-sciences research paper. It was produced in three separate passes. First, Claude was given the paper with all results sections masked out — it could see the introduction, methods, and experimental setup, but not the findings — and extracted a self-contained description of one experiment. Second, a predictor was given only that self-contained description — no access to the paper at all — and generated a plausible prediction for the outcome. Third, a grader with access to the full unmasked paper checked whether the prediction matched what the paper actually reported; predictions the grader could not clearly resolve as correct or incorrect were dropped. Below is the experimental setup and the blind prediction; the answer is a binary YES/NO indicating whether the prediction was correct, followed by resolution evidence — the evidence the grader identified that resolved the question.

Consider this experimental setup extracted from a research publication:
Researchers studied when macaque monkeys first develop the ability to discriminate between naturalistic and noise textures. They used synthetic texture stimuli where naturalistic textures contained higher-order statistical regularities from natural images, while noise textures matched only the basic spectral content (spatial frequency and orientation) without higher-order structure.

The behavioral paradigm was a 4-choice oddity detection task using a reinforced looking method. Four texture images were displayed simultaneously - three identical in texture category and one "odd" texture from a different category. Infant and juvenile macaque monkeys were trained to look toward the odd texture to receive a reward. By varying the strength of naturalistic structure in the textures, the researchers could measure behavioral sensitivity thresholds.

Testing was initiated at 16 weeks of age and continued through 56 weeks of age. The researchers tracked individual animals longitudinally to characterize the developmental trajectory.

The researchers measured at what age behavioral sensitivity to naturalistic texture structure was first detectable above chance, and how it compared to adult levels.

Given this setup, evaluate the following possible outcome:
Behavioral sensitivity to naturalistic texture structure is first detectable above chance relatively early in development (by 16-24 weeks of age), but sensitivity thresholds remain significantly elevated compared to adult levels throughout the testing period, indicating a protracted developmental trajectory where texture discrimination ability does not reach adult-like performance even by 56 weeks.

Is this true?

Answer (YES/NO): NO